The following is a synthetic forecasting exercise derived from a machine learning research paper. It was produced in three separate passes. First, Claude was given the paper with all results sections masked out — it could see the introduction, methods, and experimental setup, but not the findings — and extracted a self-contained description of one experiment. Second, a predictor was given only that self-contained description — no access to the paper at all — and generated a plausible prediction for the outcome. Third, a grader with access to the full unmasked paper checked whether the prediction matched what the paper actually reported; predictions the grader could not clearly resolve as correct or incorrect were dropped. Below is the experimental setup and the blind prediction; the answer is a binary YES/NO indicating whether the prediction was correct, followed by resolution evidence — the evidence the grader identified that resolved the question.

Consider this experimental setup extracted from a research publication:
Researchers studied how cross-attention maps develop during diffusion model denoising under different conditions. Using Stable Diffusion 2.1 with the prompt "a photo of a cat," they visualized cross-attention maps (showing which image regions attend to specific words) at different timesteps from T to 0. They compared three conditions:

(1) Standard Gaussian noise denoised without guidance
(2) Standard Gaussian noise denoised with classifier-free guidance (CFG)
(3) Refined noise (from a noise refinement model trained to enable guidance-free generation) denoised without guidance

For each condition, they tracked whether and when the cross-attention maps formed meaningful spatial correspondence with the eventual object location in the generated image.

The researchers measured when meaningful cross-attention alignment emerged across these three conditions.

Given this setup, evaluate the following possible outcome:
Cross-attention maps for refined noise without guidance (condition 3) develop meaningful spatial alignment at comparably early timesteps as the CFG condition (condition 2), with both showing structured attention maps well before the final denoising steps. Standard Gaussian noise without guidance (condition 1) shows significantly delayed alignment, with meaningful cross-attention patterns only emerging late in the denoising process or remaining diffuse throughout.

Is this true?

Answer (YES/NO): NO